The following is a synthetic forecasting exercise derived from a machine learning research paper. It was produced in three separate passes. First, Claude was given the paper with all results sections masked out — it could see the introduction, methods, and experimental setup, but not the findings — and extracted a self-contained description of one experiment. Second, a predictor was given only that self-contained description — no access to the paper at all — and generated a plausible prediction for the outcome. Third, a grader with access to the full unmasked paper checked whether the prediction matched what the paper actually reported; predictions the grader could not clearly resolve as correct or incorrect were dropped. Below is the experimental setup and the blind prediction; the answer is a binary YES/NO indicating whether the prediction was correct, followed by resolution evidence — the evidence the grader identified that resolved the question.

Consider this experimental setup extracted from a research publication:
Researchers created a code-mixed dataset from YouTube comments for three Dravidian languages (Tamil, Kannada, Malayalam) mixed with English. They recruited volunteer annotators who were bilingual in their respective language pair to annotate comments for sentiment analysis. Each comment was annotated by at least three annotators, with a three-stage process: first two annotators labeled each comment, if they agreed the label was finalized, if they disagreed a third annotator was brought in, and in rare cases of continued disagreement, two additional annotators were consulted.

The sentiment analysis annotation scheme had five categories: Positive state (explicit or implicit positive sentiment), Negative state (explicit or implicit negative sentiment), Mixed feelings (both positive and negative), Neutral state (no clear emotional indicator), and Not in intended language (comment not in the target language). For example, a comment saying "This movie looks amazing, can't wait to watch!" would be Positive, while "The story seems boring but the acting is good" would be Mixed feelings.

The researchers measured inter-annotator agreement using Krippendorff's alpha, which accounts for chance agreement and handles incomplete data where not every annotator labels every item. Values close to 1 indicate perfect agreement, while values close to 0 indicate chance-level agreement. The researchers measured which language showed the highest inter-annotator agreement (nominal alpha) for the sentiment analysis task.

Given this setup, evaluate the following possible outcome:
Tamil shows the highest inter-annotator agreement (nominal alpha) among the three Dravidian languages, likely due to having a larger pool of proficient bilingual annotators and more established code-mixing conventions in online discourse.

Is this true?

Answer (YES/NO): NO